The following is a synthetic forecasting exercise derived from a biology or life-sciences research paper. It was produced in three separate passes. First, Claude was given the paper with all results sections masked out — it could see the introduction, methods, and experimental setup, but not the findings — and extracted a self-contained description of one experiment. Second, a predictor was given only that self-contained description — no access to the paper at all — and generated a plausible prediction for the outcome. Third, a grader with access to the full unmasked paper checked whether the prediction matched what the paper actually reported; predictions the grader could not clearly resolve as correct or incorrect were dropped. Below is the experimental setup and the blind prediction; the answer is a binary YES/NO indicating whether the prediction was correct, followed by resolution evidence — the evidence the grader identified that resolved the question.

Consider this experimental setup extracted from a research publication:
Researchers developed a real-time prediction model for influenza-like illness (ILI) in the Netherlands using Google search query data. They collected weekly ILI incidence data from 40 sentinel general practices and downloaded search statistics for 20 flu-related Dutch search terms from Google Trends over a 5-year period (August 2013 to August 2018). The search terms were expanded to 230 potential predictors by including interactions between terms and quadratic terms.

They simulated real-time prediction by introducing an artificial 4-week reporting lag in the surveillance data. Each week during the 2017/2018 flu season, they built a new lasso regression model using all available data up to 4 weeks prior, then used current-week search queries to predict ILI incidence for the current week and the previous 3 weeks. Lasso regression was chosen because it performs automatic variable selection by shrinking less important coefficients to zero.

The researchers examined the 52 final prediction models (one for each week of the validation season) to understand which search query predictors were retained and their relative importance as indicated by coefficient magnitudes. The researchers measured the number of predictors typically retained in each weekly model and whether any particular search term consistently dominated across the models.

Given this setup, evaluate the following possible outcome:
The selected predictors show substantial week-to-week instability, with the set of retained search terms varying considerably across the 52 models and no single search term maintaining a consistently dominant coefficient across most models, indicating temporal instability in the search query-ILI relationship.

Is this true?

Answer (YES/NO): NO